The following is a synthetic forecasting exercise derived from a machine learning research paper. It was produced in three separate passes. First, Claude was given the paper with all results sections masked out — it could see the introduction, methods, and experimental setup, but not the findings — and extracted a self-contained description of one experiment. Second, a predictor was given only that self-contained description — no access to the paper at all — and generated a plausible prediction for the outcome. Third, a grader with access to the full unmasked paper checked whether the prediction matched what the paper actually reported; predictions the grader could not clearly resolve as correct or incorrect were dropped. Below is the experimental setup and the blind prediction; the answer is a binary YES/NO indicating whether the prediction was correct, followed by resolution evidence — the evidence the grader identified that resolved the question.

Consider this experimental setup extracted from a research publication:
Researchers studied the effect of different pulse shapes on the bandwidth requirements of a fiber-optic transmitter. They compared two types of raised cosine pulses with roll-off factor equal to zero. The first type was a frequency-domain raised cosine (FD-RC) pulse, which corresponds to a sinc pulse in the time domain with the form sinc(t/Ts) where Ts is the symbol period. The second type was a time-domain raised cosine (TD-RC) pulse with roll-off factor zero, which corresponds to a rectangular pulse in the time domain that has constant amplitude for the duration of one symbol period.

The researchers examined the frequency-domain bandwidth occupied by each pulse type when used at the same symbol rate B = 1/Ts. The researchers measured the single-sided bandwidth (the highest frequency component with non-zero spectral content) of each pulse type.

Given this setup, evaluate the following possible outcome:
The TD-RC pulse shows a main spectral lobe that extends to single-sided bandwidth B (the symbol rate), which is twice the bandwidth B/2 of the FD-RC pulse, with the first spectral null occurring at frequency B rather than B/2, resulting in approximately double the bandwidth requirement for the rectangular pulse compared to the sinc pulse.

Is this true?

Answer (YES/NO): NO